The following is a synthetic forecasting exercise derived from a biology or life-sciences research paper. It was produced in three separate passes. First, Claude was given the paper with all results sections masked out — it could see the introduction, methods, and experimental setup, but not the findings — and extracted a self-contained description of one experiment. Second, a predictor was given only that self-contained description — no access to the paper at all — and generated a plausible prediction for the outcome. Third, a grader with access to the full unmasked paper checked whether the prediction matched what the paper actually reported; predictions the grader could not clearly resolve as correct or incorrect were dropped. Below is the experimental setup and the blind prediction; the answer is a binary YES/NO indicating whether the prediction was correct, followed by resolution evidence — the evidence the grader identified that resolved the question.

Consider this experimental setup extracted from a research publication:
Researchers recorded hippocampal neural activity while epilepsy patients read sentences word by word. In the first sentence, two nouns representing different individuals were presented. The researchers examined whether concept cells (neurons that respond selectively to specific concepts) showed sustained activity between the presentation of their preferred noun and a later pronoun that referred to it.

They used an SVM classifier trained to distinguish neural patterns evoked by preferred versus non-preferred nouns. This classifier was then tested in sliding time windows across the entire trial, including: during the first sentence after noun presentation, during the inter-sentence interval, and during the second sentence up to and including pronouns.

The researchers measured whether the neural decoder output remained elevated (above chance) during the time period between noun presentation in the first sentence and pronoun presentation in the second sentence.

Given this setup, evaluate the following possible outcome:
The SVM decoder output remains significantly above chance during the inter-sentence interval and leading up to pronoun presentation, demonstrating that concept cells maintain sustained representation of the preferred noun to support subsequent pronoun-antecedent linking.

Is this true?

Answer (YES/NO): NO